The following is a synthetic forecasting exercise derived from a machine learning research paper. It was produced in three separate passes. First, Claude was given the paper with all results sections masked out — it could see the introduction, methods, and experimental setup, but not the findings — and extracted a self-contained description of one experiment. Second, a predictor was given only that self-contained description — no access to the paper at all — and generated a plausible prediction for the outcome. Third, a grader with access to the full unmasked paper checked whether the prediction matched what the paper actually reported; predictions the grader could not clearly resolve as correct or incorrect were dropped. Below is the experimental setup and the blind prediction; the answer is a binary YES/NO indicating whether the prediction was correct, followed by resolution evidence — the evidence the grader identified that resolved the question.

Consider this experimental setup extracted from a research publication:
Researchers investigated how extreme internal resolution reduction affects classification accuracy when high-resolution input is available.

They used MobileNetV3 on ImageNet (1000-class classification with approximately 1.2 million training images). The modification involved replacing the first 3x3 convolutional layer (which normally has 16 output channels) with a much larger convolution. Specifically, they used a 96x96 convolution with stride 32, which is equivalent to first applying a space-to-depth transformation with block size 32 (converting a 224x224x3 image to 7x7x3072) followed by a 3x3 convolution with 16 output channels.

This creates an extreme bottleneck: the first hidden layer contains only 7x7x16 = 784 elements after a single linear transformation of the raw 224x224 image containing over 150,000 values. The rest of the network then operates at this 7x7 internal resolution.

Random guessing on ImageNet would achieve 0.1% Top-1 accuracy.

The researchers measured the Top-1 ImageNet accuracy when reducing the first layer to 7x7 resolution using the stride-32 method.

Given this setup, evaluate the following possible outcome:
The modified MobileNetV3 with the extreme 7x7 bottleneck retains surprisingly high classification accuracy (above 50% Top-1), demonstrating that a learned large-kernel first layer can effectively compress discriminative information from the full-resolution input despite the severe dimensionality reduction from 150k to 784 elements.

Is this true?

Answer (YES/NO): NO